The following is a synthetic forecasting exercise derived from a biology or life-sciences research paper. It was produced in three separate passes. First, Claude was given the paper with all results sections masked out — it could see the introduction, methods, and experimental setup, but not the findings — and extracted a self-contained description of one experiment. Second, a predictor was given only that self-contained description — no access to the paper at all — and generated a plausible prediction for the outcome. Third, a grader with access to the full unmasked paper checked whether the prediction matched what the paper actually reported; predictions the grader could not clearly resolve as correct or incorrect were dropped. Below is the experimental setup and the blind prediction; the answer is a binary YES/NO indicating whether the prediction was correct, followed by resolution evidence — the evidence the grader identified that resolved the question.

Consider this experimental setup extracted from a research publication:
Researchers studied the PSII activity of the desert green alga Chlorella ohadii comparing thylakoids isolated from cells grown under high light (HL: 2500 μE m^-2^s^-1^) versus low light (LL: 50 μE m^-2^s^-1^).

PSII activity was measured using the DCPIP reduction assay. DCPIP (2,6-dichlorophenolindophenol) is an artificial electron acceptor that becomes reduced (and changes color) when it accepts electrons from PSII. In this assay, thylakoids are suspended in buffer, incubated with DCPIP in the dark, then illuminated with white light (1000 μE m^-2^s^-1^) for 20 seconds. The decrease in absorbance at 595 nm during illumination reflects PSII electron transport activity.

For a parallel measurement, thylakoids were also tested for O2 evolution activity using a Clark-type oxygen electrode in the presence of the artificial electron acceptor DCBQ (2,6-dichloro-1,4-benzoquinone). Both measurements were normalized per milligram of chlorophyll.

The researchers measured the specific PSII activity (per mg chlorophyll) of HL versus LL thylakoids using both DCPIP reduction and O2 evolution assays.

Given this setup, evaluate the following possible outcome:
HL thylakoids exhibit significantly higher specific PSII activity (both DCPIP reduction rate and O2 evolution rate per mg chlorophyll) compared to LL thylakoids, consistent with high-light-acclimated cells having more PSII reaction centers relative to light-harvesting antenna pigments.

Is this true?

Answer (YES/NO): YES